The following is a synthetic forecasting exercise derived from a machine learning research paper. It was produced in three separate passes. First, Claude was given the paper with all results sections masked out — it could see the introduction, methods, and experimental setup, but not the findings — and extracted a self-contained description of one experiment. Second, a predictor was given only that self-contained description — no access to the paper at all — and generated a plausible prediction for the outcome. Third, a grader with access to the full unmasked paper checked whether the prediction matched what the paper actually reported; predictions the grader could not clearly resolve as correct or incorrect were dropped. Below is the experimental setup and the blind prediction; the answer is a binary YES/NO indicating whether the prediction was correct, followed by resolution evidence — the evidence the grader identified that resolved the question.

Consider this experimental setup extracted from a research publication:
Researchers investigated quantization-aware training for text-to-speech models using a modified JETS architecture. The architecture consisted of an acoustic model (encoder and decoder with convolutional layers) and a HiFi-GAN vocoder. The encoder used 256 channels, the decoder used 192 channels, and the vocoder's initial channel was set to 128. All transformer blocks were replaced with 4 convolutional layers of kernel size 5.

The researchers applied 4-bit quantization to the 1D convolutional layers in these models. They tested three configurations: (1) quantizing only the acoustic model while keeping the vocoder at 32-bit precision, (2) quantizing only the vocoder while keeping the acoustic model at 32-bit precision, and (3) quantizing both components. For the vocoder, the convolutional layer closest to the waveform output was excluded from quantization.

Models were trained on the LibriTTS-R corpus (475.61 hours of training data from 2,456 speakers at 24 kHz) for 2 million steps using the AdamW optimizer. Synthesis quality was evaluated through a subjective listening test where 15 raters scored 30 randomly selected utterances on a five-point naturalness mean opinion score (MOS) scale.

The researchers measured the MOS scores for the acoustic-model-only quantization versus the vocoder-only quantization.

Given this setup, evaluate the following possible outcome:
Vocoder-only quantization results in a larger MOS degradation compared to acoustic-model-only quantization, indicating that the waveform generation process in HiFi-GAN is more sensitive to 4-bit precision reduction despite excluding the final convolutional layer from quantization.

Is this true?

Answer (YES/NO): YES